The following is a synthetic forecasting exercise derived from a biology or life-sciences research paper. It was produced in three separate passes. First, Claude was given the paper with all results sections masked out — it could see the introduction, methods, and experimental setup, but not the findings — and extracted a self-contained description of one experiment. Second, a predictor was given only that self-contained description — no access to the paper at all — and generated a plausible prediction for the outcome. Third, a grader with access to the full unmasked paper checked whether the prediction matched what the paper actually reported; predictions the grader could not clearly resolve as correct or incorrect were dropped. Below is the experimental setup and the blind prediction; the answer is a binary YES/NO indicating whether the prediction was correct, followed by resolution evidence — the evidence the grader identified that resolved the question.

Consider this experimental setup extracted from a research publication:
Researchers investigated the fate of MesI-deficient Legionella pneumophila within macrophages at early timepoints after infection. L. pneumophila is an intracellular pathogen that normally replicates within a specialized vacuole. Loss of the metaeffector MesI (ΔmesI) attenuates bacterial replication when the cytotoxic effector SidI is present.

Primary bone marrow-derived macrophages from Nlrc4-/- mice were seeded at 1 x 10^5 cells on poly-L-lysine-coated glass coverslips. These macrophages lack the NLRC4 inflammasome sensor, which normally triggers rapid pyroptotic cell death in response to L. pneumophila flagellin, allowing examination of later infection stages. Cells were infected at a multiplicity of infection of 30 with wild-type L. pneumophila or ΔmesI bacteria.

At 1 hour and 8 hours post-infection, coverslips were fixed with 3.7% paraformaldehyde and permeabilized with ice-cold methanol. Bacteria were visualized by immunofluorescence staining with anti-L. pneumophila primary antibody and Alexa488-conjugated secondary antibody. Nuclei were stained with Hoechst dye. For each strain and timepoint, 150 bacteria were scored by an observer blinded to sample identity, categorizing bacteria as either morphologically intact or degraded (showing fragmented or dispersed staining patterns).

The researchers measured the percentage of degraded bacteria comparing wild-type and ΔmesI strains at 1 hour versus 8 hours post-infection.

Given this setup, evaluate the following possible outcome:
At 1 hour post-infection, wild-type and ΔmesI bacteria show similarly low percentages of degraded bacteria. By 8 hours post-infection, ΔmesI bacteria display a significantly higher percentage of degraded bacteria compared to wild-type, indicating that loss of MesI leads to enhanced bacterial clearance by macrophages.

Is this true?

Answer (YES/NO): YES